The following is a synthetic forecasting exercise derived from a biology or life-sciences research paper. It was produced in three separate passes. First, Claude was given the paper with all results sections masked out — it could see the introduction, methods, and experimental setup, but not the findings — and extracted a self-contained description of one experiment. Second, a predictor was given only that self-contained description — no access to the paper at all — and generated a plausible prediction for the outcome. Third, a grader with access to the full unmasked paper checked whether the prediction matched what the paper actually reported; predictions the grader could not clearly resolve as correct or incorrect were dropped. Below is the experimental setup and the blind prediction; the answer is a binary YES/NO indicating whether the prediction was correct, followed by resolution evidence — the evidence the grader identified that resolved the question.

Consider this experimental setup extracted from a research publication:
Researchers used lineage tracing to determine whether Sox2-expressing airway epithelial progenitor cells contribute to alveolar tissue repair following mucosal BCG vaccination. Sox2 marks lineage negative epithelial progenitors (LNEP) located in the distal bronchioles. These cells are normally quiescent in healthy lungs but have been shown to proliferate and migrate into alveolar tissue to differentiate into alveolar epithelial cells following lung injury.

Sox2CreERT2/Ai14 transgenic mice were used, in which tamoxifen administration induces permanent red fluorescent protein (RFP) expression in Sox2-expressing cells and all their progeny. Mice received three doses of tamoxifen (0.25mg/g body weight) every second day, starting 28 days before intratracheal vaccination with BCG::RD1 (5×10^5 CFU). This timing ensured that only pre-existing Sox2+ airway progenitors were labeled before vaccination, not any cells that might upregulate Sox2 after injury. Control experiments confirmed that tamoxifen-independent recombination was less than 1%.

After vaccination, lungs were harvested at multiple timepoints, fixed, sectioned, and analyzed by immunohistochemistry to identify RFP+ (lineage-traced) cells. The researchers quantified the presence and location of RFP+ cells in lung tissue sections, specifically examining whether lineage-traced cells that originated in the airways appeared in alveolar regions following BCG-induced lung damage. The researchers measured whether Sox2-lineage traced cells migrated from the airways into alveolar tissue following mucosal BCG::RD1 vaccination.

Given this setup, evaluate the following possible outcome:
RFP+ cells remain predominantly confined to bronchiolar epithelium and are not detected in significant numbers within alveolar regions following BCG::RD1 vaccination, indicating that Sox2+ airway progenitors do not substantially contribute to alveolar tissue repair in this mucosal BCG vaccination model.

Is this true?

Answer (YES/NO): NO